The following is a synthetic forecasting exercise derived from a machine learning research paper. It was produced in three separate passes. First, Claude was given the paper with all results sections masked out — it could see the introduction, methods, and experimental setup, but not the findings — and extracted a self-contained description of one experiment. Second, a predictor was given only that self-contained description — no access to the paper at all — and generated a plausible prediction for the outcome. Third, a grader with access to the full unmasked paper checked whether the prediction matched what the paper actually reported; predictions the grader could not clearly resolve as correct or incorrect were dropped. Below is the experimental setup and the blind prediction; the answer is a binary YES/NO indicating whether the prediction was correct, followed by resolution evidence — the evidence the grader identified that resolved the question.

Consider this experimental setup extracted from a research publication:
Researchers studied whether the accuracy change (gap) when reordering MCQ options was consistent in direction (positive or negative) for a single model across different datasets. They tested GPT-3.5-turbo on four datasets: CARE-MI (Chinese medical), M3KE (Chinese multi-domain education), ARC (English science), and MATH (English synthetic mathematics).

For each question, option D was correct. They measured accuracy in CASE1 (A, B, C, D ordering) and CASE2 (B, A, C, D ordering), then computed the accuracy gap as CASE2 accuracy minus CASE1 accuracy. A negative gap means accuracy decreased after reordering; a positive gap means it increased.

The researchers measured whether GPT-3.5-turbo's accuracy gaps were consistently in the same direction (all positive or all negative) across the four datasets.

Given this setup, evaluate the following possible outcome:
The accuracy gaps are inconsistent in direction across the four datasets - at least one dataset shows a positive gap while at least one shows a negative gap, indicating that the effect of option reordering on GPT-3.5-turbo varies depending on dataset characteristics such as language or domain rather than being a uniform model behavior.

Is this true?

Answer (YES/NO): YES